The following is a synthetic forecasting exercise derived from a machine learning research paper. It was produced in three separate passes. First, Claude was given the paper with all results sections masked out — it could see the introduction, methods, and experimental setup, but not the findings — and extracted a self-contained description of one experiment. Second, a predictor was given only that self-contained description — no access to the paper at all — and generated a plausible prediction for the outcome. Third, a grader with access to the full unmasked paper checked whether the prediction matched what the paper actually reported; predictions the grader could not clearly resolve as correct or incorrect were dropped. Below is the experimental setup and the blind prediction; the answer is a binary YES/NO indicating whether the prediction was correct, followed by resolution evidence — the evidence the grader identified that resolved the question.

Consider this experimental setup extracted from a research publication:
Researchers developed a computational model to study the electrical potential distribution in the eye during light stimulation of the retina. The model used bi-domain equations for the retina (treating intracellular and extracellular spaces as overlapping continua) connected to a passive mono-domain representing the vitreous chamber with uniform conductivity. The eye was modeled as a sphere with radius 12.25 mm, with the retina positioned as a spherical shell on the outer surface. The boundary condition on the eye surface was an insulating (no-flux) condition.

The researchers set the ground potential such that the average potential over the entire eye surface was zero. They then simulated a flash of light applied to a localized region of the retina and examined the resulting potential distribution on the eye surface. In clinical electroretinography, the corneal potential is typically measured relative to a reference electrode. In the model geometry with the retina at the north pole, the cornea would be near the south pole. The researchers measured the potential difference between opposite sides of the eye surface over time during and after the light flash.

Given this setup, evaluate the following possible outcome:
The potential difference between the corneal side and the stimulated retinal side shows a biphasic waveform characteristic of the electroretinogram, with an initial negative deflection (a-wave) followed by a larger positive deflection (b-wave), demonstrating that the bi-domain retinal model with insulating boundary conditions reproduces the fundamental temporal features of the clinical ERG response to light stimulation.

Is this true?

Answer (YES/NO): NO